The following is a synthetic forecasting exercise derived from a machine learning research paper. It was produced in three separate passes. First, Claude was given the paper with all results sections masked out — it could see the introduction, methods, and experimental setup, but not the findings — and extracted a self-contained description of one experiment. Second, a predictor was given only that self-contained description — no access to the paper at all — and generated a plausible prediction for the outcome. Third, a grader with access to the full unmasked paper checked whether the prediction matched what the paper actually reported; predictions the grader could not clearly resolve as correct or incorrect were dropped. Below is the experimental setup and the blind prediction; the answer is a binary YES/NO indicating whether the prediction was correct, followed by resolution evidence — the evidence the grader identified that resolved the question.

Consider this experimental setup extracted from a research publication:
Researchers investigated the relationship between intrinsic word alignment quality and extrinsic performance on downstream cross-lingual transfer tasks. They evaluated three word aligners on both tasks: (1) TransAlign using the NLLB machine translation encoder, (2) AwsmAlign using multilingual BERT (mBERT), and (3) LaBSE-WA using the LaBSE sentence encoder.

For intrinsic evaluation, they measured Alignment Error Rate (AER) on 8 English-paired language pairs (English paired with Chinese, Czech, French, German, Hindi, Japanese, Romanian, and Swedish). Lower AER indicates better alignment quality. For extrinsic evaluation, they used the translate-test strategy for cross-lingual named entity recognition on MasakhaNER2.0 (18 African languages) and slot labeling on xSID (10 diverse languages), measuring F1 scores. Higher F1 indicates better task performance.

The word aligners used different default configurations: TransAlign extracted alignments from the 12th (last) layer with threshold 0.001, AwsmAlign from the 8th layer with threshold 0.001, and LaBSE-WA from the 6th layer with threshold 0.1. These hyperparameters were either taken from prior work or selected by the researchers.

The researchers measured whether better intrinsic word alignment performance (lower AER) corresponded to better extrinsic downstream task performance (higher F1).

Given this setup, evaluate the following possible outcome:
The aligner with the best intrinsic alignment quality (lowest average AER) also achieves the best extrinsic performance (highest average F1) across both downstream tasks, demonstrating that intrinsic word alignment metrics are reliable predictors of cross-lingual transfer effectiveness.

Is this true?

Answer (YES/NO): NO